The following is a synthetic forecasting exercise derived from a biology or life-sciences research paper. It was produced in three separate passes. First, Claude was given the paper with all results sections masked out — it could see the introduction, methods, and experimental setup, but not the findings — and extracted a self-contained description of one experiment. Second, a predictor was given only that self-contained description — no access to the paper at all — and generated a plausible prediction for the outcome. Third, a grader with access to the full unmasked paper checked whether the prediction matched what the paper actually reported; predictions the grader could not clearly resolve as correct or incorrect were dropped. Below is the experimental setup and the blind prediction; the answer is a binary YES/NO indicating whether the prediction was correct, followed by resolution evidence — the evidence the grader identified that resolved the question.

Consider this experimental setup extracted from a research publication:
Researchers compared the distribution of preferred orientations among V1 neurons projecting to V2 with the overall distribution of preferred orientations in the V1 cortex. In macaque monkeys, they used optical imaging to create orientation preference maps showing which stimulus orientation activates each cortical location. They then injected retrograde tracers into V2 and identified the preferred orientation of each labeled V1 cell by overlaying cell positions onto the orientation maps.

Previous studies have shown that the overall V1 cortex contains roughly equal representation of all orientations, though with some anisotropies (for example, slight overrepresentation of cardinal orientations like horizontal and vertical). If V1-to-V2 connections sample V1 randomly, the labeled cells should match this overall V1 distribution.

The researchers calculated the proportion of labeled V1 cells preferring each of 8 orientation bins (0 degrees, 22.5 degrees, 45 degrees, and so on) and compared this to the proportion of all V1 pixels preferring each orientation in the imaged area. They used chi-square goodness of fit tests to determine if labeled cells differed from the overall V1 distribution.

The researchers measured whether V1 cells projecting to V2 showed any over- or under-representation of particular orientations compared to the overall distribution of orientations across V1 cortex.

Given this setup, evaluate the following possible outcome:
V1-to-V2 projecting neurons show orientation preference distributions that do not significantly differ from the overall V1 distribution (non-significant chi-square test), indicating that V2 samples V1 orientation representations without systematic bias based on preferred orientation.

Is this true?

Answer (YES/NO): NO